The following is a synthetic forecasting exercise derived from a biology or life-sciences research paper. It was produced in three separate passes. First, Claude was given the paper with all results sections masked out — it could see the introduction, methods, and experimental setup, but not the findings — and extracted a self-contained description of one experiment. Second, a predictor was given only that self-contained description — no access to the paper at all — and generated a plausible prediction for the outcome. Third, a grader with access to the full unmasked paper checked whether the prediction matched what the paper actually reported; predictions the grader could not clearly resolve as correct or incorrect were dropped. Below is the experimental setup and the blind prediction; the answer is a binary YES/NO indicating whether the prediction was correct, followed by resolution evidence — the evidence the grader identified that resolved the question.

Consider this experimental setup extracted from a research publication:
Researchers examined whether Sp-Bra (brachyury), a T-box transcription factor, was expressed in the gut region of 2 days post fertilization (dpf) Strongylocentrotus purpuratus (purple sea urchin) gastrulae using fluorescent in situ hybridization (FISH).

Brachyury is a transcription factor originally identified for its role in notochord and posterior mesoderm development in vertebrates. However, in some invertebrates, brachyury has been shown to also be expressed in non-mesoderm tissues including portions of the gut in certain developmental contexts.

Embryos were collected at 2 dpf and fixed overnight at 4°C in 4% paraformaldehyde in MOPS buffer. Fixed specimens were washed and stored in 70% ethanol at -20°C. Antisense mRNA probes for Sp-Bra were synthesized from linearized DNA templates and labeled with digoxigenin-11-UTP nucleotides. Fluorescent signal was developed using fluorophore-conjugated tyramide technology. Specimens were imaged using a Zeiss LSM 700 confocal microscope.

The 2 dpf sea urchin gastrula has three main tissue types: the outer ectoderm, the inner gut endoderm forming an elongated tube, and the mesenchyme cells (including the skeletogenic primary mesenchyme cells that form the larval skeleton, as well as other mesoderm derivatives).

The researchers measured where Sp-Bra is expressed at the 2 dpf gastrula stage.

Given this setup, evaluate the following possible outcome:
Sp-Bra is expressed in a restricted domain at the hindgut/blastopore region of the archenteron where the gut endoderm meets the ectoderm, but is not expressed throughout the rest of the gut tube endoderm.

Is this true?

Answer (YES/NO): YES